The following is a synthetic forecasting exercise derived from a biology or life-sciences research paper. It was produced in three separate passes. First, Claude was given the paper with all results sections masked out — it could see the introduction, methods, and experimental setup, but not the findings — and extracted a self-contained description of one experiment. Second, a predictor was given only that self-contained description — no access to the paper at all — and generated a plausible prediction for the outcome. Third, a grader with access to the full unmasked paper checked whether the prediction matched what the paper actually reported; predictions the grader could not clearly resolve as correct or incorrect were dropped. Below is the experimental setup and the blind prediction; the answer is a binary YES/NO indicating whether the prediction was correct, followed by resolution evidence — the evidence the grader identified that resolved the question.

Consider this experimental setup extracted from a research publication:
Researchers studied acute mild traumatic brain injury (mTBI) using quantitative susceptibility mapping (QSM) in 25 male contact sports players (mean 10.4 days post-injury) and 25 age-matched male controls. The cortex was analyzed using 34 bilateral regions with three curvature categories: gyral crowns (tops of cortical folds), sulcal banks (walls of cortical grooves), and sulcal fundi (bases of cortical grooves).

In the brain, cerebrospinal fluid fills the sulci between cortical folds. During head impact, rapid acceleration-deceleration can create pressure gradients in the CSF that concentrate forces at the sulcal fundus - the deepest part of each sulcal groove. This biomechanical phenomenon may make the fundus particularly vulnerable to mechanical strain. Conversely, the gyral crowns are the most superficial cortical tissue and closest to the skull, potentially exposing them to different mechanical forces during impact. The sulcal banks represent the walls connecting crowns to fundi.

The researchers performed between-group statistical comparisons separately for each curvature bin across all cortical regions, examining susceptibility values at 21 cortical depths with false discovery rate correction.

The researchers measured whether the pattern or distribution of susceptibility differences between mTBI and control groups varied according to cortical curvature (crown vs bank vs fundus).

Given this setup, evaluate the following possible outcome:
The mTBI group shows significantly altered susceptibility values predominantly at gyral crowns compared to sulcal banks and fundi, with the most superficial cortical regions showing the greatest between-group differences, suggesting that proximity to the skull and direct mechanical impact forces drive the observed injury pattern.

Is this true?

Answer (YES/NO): NO